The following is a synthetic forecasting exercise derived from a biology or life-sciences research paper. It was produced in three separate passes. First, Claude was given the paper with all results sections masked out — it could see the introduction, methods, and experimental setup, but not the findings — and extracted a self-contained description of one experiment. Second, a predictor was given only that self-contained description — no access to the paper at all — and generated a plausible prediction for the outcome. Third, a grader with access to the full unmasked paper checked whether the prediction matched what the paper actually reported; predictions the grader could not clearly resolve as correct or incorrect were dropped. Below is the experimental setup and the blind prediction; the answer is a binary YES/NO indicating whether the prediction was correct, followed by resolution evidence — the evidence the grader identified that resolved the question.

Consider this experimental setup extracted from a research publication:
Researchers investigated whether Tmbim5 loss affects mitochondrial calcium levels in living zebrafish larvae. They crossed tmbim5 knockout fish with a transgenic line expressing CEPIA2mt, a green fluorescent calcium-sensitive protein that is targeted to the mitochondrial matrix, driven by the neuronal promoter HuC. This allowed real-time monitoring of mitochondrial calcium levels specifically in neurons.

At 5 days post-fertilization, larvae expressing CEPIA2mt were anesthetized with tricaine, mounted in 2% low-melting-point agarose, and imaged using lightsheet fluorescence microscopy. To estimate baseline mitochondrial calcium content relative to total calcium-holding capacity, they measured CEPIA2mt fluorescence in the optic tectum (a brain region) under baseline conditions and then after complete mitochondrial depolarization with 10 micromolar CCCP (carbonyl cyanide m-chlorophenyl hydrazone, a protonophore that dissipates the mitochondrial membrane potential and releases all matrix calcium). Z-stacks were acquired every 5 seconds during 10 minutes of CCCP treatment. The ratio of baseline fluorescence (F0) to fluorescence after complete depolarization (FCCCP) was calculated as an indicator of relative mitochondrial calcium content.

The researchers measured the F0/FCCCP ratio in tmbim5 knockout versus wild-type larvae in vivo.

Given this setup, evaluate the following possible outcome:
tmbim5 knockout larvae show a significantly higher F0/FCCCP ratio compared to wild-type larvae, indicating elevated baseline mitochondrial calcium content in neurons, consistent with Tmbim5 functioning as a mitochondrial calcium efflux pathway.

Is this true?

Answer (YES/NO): NO